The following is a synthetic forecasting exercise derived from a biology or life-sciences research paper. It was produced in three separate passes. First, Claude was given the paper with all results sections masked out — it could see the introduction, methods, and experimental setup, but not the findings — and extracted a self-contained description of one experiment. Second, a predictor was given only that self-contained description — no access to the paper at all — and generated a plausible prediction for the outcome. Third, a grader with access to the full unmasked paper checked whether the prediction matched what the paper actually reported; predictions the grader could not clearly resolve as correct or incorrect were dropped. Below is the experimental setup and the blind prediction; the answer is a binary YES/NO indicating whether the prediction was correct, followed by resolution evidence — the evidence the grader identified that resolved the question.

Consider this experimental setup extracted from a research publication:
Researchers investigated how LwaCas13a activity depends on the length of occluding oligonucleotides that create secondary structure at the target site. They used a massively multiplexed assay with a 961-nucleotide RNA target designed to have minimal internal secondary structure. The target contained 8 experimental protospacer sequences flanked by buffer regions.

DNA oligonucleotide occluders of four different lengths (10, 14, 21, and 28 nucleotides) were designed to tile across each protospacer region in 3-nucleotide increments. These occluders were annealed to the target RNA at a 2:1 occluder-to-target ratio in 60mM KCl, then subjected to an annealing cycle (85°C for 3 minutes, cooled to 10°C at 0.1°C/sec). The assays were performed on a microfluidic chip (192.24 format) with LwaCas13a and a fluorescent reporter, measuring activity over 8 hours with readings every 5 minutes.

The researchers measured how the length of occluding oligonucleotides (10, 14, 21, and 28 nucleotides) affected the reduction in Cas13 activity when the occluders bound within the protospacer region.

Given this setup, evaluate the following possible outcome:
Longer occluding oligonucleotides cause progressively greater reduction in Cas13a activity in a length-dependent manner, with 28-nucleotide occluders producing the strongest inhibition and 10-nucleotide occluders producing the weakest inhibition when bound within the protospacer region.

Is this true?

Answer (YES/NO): NO